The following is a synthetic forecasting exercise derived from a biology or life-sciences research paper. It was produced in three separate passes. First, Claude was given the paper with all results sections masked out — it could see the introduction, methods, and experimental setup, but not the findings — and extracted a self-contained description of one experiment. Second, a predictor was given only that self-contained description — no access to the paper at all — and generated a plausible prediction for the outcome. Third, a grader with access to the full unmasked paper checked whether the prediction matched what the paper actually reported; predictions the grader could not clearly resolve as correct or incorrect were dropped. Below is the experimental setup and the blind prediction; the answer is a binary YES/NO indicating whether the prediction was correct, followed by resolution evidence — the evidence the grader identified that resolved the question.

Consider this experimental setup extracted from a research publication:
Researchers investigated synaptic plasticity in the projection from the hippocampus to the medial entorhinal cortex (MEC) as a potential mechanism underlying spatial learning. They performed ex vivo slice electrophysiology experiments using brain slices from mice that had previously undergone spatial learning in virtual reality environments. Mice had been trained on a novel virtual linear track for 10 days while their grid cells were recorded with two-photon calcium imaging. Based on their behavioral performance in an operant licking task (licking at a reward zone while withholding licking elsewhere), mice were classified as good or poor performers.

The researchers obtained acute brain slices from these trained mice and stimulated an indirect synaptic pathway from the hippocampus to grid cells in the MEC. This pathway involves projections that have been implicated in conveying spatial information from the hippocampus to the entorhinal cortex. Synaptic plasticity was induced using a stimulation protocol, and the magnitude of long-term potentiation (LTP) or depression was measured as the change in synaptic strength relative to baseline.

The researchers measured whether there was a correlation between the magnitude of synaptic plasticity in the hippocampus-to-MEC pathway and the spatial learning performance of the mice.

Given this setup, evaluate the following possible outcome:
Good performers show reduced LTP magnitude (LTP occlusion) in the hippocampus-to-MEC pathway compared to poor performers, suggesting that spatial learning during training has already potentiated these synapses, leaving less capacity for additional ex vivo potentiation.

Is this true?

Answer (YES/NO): NO